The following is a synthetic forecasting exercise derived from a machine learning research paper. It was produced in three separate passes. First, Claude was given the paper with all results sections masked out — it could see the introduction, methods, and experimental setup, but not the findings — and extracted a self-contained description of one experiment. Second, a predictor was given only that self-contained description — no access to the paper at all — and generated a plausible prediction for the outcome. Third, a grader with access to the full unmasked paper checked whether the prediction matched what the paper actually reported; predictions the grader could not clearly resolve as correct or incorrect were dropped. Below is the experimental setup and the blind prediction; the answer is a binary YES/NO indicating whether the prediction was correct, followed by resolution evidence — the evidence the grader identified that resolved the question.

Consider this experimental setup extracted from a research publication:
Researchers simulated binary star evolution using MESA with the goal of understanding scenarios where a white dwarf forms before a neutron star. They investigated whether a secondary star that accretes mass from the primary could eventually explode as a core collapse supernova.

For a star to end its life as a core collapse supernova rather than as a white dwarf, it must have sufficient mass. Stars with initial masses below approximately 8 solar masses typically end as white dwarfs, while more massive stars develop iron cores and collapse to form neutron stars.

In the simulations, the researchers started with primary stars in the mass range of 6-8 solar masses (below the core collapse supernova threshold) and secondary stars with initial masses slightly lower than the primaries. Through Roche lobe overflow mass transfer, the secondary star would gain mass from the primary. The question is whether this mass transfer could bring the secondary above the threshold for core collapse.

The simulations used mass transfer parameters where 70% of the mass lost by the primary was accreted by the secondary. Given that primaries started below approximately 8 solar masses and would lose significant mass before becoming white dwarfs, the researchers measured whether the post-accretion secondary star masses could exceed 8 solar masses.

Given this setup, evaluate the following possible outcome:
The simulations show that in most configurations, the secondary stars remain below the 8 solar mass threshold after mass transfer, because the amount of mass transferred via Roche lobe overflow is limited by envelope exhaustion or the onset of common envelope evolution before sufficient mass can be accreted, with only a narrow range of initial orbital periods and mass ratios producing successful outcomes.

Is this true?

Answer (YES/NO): NO